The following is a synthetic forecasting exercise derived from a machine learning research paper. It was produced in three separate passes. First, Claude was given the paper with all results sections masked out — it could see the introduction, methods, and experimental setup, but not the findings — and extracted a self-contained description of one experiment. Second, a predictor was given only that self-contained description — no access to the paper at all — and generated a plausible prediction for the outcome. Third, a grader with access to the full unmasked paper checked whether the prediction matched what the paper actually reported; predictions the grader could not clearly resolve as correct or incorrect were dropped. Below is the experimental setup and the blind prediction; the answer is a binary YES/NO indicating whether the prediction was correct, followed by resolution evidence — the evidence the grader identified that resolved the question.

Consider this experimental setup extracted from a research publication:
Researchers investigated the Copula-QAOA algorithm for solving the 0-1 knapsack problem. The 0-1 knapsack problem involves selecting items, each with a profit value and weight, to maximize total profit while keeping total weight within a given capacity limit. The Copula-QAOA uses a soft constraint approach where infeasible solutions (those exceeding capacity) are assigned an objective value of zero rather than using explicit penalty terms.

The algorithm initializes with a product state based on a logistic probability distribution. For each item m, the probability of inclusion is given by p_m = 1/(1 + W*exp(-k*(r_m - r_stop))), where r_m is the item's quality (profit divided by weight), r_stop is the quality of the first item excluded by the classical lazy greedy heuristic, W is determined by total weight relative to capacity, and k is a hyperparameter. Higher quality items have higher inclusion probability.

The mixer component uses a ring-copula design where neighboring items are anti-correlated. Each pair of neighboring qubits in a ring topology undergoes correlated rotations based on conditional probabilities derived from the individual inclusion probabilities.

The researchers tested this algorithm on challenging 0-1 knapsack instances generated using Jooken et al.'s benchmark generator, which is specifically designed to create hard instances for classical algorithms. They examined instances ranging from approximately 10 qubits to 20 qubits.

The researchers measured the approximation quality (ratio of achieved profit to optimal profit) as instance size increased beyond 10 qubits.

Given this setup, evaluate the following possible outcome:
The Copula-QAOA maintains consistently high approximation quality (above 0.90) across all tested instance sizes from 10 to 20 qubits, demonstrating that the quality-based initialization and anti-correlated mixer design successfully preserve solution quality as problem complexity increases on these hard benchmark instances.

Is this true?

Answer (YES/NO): NO